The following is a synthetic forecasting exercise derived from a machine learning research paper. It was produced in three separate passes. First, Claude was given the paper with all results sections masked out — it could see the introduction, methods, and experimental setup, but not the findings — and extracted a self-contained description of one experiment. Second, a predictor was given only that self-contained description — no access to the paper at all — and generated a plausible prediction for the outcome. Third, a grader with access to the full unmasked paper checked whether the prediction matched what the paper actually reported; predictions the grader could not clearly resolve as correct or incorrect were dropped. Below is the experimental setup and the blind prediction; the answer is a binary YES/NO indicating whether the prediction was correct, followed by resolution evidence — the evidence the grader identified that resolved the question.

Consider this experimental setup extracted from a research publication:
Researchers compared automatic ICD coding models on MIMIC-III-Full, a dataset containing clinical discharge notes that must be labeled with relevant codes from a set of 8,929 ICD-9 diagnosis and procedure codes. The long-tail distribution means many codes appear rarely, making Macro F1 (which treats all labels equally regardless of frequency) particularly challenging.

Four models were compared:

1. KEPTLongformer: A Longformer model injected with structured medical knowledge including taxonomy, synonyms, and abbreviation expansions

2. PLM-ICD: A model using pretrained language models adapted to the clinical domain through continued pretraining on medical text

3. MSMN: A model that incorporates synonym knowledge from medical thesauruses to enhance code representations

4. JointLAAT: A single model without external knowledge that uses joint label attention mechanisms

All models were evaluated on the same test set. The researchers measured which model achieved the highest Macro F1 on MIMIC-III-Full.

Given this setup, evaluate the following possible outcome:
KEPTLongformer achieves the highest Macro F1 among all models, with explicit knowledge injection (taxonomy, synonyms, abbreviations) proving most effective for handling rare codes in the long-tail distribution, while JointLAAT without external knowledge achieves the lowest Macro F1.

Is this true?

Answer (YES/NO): NO